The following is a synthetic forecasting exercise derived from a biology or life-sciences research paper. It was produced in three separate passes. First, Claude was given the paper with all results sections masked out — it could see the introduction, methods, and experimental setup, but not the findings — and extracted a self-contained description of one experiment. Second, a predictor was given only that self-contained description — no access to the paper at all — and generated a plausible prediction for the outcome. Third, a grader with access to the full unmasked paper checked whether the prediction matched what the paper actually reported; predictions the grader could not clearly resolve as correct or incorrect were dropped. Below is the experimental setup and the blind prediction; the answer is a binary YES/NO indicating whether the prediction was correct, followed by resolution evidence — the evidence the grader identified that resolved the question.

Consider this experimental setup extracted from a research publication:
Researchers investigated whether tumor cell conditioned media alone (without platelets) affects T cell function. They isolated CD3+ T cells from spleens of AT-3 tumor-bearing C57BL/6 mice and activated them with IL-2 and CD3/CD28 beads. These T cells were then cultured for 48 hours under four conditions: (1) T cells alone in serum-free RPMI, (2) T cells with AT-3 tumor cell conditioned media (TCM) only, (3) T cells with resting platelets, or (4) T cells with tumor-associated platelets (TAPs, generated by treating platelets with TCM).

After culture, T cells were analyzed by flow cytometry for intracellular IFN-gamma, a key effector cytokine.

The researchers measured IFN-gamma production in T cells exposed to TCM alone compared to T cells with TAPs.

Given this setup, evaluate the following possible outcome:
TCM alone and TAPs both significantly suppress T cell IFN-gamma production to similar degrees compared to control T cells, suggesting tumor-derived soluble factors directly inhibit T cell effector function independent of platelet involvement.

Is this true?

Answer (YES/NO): NO